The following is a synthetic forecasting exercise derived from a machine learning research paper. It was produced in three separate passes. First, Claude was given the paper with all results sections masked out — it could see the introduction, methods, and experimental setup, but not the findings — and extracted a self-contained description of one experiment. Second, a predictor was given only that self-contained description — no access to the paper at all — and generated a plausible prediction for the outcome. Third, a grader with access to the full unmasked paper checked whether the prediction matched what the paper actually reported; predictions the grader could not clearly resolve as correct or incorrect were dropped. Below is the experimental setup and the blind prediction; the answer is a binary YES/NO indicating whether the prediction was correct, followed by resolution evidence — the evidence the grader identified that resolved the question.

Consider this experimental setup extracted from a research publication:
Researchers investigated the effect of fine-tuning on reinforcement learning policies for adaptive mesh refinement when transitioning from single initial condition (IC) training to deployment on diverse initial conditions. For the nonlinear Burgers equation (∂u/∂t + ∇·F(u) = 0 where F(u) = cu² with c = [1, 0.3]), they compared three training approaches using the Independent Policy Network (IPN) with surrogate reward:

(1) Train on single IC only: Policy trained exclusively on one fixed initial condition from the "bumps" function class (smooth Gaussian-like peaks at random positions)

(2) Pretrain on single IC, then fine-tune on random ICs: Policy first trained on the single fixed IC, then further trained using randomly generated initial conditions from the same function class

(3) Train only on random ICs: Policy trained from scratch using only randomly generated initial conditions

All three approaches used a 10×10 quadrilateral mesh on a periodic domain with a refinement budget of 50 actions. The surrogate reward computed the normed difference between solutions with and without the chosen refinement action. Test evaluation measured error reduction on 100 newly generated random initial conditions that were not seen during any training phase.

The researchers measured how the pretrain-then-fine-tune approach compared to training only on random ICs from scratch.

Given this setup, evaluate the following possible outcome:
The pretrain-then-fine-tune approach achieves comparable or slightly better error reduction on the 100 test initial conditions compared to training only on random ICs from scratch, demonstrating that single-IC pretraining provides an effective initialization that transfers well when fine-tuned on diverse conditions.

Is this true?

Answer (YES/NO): YES